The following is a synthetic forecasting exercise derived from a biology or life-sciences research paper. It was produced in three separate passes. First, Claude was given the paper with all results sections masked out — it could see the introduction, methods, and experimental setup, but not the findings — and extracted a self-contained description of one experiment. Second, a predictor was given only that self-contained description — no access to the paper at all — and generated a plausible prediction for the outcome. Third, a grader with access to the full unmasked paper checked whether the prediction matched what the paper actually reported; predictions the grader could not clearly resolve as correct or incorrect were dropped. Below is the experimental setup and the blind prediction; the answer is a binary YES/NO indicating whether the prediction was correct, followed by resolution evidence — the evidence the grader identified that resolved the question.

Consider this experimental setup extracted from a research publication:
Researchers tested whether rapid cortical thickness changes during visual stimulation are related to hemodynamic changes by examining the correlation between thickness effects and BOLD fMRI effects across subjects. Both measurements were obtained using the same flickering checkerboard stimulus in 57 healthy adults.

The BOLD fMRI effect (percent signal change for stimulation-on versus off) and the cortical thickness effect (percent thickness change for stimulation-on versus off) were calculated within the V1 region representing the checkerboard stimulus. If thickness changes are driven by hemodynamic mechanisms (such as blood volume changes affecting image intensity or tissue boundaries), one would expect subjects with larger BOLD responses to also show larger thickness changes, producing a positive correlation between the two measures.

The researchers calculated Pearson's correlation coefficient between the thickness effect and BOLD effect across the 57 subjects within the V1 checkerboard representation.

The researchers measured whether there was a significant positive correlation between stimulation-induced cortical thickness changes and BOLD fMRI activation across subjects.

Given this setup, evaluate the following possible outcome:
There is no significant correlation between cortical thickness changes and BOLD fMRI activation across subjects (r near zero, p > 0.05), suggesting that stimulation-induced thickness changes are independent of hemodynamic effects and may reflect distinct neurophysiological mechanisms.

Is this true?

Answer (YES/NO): YES